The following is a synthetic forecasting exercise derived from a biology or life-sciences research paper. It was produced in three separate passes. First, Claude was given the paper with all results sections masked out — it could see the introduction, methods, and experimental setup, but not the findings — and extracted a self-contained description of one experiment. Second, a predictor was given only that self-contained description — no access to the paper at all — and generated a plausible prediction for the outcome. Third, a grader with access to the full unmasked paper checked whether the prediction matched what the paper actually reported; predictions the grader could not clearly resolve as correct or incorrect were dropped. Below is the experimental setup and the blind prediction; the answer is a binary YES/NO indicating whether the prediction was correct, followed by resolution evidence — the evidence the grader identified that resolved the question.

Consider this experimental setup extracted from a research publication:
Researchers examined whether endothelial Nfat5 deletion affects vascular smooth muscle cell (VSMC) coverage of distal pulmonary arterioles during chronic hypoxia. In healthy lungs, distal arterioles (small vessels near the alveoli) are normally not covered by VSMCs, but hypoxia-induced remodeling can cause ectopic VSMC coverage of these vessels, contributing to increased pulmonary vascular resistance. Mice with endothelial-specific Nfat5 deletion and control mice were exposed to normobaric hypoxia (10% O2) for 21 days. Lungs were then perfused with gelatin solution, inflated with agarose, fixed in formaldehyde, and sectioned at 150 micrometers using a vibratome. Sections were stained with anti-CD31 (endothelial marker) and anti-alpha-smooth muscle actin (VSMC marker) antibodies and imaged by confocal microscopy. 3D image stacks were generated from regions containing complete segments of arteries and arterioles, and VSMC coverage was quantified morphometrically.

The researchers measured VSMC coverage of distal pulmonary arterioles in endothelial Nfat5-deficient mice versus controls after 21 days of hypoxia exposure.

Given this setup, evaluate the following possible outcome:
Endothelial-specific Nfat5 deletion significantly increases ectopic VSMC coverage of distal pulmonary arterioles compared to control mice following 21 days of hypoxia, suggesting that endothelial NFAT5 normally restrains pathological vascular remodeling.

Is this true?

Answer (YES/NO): YES